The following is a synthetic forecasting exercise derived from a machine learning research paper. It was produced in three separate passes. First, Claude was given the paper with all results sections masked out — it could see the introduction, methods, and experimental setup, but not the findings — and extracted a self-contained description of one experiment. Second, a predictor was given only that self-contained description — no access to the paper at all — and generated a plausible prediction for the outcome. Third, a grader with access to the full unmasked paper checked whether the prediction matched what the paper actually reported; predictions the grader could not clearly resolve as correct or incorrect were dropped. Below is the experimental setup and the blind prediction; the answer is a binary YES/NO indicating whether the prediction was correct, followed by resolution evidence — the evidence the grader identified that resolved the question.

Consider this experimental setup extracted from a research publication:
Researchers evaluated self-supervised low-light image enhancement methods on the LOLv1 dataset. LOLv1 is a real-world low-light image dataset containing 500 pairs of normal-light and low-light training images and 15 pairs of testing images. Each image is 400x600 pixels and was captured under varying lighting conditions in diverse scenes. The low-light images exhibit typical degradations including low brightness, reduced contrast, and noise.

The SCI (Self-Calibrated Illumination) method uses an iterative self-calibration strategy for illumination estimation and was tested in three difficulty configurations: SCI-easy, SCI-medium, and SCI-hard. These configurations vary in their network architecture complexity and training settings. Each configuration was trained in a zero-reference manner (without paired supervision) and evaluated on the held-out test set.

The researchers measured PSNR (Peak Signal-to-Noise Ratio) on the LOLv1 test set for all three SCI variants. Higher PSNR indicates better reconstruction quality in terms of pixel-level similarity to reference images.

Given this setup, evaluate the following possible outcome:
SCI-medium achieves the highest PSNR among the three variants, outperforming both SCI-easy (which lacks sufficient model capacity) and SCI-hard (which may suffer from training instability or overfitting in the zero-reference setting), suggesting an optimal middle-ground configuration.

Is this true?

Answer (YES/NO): YES